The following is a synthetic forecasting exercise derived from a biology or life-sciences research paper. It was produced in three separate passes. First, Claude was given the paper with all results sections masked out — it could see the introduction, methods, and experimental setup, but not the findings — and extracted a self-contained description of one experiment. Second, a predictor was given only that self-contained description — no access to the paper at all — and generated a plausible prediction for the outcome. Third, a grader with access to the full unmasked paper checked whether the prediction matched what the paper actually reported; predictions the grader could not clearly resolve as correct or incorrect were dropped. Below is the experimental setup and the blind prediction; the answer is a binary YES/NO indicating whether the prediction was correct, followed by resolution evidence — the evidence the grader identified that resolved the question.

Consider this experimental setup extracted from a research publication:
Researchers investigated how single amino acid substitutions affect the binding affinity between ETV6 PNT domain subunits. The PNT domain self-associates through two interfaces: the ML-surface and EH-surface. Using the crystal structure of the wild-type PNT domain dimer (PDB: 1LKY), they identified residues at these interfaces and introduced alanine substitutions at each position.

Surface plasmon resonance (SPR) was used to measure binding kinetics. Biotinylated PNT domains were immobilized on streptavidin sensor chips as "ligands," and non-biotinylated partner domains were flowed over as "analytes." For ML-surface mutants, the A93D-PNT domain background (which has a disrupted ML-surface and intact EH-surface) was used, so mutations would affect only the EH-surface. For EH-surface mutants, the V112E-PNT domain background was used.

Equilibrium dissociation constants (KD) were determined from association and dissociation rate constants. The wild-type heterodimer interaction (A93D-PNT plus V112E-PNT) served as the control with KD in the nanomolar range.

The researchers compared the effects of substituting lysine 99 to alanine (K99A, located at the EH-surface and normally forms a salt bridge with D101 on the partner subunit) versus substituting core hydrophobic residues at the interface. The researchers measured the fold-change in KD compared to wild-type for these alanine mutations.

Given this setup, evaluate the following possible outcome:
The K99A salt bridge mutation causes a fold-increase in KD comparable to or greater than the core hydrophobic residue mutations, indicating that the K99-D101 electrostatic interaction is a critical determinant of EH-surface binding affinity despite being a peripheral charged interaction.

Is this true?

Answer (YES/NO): YES